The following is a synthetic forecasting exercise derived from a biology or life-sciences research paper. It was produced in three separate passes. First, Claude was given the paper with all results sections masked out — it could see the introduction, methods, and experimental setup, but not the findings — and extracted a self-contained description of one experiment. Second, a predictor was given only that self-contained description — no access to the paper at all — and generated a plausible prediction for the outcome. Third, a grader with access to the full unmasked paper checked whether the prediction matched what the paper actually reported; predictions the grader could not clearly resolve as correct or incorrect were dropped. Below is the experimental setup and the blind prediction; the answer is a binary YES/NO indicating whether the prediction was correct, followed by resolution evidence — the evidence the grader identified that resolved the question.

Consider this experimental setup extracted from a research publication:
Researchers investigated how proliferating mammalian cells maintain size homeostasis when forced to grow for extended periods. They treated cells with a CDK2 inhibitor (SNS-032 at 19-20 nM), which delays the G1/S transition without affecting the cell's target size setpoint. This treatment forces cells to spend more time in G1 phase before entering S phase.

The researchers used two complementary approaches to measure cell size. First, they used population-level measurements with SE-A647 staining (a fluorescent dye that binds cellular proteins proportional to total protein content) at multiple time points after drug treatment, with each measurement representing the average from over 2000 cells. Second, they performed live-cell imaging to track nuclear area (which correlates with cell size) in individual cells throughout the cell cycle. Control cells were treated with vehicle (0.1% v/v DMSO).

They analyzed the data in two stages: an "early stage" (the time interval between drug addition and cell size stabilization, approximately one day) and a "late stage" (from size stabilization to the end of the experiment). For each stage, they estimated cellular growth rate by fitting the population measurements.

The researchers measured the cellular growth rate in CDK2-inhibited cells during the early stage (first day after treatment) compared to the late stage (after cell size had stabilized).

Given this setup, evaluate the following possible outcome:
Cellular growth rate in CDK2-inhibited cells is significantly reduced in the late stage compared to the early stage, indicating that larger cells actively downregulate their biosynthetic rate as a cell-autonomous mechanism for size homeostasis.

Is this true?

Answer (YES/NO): NO